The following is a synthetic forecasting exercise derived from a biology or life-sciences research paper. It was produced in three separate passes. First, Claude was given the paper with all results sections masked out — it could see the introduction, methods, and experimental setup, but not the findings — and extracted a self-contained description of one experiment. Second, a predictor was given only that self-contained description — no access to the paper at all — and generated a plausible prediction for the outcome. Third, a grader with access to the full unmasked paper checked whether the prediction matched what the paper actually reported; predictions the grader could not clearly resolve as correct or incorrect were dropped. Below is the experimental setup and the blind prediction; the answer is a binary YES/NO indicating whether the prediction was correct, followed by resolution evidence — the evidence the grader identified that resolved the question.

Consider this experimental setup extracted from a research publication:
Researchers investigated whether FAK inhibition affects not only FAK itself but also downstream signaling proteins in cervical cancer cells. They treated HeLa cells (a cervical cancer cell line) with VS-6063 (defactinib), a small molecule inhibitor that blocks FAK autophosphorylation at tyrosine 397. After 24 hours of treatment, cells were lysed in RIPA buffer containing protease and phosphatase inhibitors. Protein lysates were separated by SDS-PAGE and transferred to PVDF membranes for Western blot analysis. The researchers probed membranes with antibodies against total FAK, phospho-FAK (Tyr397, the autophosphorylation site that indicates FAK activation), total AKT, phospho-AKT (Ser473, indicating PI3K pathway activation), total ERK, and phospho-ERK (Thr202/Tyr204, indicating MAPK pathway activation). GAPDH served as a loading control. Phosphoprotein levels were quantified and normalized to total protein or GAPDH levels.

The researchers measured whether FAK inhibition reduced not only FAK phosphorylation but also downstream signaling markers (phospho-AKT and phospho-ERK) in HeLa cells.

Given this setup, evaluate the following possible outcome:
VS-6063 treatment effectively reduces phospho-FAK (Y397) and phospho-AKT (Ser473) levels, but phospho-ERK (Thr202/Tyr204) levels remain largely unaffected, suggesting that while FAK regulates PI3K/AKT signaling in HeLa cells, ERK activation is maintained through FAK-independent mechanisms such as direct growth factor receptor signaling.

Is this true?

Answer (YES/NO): NO